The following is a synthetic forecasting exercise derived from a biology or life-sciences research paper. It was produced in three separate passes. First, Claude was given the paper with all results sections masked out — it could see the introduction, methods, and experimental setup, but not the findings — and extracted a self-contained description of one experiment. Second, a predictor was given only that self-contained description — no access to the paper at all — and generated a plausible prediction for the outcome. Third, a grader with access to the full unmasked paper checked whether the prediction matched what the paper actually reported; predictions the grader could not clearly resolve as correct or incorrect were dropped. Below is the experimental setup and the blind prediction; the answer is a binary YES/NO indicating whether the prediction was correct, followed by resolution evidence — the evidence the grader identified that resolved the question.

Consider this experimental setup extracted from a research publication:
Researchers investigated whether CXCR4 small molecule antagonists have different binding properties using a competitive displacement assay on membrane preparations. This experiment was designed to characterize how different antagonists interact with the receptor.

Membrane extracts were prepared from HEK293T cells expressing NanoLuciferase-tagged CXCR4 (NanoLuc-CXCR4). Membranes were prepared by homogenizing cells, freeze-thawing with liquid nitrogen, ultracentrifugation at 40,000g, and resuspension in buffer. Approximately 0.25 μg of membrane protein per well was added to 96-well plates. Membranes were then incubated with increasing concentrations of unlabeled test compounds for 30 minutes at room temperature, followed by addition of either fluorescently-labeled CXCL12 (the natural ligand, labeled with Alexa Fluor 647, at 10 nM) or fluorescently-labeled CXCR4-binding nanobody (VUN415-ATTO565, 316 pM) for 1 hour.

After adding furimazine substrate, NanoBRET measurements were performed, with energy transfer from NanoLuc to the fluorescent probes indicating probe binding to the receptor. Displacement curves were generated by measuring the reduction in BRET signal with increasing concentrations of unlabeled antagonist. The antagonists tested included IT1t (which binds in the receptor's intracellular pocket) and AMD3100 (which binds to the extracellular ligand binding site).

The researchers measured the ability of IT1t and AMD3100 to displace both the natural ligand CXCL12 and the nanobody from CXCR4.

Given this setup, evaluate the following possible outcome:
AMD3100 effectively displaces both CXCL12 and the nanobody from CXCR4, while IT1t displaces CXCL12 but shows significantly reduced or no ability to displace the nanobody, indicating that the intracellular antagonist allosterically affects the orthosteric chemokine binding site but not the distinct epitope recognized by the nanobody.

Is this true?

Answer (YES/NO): NO